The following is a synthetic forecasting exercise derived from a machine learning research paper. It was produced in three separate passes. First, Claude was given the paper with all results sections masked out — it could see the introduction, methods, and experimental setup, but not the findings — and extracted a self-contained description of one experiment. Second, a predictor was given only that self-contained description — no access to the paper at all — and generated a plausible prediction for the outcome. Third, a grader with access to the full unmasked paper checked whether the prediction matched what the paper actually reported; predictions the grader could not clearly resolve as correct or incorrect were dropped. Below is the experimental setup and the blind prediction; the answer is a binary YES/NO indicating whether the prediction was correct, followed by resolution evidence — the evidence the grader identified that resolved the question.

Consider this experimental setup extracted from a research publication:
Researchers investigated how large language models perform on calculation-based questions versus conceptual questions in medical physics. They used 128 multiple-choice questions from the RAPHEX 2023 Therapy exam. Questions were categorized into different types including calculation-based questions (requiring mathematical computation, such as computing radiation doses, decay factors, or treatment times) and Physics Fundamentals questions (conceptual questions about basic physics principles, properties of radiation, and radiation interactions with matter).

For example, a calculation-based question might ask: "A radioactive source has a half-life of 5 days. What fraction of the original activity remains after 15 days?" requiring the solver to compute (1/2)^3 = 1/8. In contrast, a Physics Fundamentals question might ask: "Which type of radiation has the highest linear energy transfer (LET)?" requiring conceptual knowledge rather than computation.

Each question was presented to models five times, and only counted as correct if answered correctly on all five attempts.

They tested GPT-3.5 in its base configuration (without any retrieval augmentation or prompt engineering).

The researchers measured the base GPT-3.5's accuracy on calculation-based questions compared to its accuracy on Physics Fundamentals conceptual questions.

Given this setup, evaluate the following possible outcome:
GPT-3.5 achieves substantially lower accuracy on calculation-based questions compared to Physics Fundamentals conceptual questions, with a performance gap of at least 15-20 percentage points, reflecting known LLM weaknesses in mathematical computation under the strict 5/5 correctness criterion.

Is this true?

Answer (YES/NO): YES